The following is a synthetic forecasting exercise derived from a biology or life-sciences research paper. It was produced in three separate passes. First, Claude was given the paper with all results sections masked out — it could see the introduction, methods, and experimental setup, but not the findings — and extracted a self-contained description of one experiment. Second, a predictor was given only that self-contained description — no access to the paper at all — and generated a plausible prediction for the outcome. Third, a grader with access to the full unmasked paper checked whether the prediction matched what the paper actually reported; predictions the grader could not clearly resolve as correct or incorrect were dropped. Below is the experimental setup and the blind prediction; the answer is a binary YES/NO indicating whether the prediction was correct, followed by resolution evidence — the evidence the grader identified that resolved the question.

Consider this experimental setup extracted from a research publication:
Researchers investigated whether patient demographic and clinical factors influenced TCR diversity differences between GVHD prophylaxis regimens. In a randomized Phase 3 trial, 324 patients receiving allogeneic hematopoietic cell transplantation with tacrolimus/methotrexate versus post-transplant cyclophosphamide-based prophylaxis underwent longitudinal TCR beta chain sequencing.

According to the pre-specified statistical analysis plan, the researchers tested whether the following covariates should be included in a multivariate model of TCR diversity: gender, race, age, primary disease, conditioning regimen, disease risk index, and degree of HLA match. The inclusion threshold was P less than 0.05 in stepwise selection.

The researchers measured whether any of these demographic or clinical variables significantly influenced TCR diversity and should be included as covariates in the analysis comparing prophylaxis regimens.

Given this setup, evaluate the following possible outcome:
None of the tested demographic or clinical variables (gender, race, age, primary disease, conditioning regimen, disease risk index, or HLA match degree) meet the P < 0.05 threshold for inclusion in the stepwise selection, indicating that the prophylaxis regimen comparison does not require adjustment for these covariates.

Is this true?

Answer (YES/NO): YES